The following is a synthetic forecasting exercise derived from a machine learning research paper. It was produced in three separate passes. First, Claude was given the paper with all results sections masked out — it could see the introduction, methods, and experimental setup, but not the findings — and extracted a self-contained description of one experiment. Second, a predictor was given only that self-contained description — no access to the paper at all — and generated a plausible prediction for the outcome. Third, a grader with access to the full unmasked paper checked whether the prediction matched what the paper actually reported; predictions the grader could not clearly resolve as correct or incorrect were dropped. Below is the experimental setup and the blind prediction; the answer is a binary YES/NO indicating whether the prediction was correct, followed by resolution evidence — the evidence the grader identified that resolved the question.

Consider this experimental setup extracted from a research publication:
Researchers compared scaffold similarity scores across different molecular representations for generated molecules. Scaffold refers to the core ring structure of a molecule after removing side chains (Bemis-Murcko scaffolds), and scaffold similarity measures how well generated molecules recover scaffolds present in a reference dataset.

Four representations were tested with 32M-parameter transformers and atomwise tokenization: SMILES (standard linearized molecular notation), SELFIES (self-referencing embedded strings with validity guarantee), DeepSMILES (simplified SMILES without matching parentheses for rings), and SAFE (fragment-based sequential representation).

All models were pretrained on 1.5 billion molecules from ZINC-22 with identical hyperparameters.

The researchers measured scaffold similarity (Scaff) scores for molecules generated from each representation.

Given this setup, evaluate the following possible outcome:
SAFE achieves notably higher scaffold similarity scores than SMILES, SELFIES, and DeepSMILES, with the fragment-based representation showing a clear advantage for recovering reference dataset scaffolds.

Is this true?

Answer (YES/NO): NO